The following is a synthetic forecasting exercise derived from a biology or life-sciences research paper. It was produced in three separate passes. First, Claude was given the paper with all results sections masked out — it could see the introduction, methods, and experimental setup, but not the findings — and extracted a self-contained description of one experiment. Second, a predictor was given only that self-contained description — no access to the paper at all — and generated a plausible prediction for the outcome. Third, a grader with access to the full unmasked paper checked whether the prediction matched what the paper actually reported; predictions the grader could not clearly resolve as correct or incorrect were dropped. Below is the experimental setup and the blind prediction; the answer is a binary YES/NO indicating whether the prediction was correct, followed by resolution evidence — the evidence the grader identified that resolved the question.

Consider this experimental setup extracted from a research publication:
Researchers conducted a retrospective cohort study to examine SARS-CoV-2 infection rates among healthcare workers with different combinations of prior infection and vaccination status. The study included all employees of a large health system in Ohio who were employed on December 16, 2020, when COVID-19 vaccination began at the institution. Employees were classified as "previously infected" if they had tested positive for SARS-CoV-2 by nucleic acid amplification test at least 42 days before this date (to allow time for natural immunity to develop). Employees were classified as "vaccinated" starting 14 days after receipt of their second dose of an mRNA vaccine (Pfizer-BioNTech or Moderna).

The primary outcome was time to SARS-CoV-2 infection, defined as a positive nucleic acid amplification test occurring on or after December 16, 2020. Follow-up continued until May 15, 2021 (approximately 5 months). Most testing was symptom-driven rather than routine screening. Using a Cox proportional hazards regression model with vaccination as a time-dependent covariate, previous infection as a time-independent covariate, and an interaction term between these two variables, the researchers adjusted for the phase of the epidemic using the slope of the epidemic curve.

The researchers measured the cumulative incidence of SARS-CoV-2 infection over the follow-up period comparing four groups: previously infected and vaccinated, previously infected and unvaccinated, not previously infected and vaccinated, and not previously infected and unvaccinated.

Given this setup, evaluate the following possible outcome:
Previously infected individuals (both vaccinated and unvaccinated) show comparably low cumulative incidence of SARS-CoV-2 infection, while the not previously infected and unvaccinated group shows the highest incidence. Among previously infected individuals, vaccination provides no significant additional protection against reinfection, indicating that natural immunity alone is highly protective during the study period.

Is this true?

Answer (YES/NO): YES